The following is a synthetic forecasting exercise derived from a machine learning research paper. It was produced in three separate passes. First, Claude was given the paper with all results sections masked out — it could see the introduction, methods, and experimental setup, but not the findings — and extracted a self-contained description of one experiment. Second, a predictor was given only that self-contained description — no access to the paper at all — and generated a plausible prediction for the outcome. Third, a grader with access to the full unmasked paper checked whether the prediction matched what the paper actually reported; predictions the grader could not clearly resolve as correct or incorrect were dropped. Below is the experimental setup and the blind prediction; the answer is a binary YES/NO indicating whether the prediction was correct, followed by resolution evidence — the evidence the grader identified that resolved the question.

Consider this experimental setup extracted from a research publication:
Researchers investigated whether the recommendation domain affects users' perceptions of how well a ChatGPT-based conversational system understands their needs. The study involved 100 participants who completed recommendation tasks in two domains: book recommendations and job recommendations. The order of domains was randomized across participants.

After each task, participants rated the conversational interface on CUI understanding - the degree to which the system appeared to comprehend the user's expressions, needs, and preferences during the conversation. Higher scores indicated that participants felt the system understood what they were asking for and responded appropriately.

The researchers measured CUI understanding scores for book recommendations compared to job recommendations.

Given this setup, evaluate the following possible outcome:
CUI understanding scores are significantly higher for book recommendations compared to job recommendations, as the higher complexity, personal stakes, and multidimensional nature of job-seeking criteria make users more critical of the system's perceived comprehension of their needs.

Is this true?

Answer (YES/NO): NO